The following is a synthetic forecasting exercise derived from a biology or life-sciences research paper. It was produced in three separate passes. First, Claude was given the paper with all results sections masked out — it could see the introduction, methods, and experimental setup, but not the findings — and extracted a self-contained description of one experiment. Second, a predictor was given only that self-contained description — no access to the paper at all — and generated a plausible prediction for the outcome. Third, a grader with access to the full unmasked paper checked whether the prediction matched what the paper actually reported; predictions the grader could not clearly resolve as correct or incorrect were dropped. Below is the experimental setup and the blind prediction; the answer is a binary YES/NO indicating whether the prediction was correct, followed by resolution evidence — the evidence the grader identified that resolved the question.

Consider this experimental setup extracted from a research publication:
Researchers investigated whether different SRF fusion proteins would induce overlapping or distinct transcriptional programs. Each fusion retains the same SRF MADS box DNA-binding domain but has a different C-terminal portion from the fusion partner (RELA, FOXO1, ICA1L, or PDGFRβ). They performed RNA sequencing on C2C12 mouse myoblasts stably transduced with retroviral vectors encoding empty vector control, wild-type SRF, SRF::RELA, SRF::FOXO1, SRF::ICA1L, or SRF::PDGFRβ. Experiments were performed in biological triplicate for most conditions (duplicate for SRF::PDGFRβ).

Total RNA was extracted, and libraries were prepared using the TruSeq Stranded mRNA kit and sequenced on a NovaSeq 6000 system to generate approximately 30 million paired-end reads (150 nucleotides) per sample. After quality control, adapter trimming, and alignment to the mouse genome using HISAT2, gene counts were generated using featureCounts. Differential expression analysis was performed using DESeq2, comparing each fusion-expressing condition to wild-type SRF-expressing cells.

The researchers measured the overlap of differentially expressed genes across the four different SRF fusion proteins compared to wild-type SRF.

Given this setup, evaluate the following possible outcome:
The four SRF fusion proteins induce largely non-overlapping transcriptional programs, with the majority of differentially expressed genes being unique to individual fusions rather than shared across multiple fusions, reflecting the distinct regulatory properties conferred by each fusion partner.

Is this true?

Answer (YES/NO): NO